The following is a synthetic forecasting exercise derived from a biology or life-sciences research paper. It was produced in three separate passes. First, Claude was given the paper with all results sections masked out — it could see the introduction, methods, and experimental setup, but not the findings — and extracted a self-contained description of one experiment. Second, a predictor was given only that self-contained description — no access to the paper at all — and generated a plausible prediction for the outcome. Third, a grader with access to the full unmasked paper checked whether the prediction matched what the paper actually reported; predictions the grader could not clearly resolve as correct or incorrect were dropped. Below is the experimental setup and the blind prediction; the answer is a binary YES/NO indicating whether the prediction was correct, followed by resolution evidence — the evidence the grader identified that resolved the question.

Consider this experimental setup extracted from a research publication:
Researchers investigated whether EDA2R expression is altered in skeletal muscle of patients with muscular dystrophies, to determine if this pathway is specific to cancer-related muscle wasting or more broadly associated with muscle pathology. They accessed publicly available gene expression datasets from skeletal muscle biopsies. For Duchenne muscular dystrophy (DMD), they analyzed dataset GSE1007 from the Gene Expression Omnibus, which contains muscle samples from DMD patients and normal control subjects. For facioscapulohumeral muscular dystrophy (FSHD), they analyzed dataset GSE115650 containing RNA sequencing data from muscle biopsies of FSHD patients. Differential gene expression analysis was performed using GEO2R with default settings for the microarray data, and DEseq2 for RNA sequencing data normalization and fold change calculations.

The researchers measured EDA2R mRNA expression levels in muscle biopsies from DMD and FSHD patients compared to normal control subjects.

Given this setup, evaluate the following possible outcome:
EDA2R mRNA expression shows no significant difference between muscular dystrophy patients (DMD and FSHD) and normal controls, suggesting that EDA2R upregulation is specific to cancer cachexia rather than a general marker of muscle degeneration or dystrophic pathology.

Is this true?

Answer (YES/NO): NO